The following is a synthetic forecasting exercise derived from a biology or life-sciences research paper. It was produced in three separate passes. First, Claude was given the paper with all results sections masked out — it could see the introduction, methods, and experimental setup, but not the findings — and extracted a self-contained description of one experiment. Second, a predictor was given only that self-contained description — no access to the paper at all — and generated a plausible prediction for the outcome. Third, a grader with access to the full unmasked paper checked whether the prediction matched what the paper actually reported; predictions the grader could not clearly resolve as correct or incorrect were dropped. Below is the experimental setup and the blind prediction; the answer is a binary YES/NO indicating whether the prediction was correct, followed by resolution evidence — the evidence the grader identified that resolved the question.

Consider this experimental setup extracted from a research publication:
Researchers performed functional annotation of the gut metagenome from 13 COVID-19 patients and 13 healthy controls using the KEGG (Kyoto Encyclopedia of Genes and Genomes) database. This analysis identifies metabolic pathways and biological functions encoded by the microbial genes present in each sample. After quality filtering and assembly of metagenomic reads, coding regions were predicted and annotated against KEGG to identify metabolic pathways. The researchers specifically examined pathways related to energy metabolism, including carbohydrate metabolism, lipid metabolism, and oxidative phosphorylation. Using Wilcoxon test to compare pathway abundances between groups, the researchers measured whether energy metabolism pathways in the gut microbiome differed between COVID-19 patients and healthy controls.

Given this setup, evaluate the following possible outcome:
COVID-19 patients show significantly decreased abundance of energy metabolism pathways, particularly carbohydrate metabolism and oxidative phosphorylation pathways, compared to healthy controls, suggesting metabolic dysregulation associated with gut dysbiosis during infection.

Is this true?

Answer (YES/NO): NO